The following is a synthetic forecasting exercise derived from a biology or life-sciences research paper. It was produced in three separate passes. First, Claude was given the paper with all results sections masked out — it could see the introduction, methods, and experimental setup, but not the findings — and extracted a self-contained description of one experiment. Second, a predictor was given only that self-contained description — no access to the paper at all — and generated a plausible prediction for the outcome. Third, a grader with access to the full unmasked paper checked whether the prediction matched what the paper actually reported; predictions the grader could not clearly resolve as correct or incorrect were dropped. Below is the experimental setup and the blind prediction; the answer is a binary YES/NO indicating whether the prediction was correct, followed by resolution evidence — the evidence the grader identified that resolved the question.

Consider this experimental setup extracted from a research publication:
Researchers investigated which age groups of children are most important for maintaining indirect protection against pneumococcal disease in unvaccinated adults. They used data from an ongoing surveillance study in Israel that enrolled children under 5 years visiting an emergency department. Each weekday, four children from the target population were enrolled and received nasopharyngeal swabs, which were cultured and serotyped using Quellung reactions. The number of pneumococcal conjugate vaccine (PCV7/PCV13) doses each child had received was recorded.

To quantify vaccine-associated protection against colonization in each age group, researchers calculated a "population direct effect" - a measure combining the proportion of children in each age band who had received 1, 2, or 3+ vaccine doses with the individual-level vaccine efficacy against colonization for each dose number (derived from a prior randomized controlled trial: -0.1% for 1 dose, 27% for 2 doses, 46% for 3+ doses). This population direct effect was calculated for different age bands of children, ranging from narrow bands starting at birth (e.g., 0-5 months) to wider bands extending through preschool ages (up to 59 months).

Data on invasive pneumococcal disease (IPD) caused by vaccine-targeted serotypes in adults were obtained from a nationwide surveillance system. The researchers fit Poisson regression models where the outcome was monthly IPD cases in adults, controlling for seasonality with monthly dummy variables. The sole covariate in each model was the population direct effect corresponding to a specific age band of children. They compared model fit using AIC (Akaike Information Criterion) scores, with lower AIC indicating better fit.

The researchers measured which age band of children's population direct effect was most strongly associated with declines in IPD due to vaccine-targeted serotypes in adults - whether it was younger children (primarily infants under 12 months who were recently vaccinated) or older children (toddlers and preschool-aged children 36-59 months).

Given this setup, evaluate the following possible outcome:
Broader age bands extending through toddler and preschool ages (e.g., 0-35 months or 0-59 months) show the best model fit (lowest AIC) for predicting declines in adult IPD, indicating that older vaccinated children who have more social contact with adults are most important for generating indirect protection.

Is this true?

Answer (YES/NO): NO